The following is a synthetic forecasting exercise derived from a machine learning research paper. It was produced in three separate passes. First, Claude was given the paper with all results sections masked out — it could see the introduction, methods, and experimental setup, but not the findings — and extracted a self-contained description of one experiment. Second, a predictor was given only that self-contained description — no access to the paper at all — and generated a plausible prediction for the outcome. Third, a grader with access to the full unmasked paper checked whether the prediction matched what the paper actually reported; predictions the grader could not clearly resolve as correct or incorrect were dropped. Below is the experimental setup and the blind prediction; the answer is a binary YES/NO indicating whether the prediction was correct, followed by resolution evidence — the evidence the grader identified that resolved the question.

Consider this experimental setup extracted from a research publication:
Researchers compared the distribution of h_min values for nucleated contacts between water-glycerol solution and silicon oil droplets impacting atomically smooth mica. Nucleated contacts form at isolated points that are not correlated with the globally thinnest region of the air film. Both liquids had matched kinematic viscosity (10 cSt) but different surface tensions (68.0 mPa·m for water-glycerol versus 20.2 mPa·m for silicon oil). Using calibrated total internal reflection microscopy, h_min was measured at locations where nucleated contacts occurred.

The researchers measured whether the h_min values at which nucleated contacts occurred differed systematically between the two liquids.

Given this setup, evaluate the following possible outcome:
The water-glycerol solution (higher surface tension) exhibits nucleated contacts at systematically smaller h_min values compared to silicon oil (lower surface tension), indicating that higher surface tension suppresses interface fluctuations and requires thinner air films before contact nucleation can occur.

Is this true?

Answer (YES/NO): NO